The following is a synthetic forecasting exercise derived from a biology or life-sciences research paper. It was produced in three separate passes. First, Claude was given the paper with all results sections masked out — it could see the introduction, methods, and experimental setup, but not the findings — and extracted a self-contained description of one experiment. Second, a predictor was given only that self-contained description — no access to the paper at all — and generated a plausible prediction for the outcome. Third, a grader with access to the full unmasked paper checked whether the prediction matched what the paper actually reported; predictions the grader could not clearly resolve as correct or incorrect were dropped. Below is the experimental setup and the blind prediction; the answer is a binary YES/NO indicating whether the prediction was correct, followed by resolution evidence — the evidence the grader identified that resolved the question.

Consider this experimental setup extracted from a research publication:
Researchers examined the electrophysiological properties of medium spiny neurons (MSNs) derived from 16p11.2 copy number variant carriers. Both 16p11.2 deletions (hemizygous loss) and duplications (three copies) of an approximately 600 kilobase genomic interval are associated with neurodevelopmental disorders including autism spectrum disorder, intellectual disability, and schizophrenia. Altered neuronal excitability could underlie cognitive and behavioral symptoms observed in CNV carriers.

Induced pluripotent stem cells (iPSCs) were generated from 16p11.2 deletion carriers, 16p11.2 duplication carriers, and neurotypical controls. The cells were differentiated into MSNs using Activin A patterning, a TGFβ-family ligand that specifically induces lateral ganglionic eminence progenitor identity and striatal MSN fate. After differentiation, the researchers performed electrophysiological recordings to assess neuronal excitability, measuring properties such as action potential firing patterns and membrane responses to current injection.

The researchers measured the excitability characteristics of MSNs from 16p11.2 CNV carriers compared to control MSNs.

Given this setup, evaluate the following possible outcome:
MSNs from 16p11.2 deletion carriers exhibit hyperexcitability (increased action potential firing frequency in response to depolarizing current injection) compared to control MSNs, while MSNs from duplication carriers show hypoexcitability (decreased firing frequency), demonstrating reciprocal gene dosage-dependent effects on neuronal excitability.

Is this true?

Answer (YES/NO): NO